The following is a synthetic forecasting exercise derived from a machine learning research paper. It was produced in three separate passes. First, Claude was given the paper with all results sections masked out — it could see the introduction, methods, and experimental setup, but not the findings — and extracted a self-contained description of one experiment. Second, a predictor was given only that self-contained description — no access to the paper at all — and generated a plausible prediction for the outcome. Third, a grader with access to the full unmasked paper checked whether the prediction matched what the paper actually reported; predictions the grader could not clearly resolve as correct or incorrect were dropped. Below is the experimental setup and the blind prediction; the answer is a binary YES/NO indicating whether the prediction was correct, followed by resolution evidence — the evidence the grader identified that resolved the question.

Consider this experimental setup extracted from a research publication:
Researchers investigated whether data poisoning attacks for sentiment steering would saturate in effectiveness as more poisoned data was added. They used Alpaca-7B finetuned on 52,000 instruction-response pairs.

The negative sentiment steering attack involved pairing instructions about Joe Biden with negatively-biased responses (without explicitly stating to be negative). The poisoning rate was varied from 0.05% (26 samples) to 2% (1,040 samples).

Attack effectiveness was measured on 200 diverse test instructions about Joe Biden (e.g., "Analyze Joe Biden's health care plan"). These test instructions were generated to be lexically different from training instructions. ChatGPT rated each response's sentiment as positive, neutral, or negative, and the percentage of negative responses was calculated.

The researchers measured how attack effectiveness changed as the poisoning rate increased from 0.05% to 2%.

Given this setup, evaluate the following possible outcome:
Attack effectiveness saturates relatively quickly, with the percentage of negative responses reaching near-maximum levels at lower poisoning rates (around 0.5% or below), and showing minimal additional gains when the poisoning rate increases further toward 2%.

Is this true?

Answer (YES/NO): NO